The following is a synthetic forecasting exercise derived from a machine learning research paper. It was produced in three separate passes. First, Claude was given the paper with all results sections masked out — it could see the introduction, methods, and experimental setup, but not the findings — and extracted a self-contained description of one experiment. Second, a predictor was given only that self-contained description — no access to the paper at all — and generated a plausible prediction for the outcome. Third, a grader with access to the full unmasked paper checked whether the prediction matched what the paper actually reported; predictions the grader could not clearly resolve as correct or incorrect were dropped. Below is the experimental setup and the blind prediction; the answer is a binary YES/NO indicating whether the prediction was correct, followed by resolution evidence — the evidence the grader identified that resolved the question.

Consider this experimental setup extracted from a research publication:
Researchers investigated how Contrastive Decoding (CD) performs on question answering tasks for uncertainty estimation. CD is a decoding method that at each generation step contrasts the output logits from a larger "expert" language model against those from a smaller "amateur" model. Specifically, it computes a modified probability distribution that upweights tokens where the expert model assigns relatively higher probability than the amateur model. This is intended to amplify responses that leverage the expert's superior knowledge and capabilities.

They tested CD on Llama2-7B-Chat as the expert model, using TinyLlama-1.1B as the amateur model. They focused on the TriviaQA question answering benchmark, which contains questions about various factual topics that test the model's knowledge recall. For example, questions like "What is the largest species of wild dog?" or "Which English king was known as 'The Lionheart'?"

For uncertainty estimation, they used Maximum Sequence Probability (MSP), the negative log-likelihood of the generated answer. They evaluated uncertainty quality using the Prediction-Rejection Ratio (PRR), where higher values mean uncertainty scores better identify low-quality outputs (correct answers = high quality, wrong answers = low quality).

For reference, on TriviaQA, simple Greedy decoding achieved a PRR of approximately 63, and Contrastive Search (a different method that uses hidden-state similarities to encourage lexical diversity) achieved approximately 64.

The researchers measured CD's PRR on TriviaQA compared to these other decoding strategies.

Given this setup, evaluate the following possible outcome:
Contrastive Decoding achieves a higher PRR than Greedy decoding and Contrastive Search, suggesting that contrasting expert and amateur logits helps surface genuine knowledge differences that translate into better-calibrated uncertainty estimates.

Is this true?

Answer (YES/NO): NO